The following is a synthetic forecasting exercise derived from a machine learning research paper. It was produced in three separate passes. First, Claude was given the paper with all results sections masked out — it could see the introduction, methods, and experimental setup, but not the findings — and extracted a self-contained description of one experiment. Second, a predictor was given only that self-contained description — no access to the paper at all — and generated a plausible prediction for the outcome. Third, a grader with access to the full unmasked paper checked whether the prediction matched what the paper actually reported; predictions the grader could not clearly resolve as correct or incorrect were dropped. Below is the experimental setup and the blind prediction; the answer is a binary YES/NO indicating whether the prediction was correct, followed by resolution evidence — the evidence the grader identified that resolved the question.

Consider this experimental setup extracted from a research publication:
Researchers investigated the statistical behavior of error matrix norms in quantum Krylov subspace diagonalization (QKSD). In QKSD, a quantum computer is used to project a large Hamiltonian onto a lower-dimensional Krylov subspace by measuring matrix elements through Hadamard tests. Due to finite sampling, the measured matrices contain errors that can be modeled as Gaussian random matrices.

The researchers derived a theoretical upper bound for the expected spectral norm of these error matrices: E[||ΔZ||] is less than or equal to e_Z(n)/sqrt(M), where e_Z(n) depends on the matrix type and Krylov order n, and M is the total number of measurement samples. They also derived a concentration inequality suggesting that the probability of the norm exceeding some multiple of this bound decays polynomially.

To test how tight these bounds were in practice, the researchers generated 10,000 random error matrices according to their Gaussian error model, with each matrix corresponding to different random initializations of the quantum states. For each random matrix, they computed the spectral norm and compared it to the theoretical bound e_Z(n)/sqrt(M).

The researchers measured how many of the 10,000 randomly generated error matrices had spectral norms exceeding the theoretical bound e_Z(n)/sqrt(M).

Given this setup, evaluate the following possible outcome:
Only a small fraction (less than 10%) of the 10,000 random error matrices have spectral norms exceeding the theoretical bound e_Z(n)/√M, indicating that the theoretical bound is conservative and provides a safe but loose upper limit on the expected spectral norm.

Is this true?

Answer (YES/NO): NO